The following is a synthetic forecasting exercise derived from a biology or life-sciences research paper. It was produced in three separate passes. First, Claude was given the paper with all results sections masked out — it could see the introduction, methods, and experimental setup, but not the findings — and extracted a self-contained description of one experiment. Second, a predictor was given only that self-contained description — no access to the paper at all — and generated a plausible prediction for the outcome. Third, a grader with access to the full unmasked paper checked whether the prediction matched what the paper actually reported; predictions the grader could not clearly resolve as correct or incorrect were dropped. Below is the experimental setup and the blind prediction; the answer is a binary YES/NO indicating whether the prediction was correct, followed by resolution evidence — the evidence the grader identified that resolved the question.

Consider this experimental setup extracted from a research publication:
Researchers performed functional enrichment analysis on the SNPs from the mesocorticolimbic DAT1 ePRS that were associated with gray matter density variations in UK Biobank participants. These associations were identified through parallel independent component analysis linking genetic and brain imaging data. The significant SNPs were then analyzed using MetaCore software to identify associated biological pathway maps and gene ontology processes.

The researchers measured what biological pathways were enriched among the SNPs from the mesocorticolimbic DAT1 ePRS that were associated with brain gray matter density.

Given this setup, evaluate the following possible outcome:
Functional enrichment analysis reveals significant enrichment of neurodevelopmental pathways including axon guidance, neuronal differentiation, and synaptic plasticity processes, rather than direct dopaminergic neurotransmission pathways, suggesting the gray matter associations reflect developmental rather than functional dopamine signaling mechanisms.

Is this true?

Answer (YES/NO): NO